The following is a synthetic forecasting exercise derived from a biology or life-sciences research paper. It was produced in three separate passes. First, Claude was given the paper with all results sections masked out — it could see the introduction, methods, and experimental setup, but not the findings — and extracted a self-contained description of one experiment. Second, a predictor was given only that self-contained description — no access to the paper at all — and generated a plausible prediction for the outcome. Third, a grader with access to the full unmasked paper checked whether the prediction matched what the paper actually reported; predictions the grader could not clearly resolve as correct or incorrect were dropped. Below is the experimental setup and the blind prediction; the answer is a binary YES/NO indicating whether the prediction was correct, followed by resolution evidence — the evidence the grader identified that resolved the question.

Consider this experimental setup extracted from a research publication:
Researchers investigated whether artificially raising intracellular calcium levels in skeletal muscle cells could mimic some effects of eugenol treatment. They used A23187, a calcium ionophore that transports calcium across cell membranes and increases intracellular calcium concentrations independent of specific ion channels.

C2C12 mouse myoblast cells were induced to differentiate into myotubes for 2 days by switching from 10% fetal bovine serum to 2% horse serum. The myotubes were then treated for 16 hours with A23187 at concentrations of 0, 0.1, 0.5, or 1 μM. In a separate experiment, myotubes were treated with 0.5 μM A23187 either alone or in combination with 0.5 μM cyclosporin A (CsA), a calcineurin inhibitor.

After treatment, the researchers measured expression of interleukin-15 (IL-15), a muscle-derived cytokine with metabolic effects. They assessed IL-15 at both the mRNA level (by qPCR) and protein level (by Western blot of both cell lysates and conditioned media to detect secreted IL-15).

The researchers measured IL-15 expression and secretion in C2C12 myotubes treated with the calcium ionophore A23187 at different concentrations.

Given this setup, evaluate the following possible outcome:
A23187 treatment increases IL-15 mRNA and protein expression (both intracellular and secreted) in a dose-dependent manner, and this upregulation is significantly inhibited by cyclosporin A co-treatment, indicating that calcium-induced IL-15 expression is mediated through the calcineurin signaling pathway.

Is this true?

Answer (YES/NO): NO